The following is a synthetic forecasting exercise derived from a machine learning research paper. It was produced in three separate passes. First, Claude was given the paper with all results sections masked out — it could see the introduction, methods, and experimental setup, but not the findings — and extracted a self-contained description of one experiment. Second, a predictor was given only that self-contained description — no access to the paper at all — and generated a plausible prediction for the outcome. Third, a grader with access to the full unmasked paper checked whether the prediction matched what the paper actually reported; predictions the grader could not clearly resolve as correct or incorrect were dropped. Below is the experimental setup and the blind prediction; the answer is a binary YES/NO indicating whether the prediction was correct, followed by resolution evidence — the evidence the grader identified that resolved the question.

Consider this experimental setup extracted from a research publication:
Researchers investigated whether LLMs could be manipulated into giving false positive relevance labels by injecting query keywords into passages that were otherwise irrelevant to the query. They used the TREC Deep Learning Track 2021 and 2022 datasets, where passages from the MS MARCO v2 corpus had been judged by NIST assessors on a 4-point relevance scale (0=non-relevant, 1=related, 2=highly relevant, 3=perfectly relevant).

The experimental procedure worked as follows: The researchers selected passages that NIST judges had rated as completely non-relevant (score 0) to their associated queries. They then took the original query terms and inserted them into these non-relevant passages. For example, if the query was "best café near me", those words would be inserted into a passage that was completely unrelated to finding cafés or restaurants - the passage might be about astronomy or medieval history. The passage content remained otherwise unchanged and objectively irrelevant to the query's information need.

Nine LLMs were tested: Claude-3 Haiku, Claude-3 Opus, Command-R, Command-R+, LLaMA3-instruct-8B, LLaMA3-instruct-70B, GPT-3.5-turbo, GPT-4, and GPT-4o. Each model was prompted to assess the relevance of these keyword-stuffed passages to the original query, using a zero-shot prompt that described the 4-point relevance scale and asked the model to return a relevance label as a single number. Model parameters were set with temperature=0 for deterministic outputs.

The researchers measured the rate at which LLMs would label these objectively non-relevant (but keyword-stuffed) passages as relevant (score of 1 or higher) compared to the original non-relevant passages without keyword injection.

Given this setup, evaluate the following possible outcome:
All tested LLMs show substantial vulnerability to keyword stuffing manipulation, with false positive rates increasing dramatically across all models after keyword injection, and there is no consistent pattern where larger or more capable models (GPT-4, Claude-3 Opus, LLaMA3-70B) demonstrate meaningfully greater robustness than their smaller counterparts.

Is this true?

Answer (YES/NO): NO